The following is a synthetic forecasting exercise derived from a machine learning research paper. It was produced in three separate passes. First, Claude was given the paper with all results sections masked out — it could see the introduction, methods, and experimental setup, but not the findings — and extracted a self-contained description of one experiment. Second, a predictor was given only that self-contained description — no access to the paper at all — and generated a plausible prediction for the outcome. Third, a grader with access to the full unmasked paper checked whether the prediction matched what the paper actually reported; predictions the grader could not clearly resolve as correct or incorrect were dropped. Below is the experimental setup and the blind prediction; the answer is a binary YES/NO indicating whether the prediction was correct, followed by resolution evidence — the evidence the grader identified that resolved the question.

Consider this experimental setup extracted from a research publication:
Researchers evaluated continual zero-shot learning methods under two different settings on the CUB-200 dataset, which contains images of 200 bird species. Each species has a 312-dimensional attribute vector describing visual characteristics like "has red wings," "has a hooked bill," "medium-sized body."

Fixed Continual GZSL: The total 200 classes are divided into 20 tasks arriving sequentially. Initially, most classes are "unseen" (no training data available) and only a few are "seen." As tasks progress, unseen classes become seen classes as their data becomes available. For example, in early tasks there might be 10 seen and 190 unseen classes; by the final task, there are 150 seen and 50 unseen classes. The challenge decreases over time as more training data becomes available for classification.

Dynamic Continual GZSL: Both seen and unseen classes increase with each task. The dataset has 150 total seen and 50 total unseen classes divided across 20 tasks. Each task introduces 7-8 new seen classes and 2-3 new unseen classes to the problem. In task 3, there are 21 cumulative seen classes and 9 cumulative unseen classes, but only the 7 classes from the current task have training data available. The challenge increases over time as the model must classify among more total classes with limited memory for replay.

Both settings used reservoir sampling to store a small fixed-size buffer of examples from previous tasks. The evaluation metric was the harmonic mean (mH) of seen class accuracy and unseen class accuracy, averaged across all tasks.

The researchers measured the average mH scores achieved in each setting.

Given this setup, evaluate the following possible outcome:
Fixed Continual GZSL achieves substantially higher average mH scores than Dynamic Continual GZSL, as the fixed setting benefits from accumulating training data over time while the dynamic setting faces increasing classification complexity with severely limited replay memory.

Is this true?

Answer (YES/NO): NO